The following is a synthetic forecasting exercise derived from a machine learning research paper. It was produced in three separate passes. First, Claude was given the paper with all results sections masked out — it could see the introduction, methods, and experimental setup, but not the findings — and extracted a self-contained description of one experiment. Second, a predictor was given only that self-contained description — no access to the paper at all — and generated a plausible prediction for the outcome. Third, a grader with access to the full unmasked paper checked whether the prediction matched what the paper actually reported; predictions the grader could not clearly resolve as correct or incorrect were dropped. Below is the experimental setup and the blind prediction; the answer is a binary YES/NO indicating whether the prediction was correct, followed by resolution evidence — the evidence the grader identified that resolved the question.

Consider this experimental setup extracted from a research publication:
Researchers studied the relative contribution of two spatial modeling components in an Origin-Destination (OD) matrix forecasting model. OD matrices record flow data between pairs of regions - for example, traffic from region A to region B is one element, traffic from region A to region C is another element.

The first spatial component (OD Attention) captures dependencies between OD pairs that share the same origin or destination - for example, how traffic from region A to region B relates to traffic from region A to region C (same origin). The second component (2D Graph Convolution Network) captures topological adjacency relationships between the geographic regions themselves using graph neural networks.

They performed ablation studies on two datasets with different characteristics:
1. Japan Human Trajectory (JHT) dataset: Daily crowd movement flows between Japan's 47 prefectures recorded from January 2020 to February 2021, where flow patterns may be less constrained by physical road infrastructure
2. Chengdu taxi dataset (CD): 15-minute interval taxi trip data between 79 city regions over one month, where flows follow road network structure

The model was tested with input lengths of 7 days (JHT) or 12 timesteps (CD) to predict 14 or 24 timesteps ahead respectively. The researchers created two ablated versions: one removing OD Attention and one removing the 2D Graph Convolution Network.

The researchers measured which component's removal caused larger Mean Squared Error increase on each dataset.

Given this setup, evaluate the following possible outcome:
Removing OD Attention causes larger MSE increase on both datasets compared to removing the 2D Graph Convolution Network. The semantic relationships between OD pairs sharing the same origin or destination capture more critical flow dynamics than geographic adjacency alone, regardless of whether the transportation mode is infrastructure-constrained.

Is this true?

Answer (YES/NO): NO